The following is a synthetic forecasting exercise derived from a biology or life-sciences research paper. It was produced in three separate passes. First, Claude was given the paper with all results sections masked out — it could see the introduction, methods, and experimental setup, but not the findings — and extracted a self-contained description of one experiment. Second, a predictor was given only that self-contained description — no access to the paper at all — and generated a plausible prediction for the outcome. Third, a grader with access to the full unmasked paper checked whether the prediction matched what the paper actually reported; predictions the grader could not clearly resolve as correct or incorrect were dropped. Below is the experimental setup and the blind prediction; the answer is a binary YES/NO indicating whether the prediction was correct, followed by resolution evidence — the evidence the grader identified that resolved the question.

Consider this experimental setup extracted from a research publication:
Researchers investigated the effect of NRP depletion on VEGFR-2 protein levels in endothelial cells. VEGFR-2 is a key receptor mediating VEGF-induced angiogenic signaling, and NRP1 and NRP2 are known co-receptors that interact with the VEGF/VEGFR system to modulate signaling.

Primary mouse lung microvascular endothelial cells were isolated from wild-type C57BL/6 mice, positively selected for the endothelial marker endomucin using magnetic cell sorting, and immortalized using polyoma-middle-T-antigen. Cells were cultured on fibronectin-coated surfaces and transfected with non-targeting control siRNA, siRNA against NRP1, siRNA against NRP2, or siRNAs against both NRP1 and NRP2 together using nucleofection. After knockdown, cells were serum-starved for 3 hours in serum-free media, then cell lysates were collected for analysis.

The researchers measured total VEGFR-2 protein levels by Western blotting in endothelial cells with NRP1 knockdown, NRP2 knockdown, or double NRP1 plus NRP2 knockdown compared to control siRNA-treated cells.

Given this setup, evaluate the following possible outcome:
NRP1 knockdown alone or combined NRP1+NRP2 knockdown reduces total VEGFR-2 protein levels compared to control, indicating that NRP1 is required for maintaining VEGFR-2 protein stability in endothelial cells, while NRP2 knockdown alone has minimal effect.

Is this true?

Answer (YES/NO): NO